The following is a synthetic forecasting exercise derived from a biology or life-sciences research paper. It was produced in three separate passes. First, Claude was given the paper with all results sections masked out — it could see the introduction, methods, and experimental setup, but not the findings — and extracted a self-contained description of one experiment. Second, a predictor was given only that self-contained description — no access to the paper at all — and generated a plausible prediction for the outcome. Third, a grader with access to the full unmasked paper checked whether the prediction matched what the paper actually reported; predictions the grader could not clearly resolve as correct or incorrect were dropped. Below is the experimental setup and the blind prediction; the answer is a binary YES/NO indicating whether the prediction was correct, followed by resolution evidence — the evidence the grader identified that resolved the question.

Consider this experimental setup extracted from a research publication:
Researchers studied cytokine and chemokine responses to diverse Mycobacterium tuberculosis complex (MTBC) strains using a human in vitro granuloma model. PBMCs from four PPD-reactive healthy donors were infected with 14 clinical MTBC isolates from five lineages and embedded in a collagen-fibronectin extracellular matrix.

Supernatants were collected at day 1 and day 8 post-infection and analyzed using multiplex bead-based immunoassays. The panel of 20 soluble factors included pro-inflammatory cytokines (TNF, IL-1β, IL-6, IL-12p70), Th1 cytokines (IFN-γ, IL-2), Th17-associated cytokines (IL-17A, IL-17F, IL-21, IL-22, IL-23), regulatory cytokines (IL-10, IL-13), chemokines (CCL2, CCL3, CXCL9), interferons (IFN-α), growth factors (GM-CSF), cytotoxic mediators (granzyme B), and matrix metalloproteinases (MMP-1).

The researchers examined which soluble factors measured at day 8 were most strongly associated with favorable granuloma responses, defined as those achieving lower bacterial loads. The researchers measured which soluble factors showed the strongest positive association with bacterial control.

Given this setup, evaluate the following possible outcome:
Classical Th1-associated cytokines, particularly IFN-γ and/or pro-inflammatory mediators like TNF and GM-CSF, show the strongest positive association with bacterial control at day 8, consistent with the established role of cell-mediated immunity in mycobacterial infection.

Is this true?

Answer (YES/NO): NO